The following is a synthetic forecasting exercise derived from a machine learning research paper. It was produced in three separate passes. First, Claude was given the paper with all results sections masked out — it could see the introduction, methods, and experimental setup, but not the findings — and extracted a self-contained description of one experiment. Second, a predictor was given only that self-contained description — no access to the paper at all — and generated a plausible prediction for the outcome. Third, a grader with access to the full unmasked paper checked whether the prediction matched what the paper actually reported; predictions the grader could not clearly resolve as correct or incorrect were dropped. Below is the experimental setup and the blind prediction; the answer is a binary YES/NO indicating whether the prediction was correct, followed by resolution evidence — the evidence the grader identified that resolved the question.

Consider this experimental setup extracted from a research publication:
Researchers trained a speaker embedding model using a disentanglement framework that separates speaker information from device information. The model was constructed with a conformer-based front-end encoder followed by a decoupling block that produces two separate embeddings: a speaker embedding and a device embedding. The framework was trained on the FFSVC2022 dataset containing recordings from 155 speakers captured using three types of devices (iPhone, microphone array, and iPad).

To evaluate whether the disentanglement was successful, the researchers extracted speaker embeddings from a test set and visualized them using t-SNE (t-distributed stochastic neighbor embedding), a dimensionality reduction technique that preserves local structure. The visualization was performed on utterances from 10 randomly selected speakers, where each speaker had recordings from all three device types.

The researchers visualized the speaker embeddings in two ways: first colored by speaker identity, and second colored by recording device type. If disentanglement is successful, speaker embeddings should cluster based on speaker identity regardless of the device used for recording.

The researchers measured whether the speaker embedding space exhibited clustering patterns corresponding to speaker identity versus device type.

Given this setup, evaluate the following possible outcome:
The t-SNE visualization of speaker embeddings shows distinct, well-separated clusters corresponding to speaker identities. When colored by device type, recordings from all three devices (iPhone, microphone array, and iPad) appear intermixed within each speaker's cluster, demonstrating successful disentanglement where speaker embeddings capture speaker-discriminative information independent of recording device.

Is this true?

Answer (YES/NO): YES